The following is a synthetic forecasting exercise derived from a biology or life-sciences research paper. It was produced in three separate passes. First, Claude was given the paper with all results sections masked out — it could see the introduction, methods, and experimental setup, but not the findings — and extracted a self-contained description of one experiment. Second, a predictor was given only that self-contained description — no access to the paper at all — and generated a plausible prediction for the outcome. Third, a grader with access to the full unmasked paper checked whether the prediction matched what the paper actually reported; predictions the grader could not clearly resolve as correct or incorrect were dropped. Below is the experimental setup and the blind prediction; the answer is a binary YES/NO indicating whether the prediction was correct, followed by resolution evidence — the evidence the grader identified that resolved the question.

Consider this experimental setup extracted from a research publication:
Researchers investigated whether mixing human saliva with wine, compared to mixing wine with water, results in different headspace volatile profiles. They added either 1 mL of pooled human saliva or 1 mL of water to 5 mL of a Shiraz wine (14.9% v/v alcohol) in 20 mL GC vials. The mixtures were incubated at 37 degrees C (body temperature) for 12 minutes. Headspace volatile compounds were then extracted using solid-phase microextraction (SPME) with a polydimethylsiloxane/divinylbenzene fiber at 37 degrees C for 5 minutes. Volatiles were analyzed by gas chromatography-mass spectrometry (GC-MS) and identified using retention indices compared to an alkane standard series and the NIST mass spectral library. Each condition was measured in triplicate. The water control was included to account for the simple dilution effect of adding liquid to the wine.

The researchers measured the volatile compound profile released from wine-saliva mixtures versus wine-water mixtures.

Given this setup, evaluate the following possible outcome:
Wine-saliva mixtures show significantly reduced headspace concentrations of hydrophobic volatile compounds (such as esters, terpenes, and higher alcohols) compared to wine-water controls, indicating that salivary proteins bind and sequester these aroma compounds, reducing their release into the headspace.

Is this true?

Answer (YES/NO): NO